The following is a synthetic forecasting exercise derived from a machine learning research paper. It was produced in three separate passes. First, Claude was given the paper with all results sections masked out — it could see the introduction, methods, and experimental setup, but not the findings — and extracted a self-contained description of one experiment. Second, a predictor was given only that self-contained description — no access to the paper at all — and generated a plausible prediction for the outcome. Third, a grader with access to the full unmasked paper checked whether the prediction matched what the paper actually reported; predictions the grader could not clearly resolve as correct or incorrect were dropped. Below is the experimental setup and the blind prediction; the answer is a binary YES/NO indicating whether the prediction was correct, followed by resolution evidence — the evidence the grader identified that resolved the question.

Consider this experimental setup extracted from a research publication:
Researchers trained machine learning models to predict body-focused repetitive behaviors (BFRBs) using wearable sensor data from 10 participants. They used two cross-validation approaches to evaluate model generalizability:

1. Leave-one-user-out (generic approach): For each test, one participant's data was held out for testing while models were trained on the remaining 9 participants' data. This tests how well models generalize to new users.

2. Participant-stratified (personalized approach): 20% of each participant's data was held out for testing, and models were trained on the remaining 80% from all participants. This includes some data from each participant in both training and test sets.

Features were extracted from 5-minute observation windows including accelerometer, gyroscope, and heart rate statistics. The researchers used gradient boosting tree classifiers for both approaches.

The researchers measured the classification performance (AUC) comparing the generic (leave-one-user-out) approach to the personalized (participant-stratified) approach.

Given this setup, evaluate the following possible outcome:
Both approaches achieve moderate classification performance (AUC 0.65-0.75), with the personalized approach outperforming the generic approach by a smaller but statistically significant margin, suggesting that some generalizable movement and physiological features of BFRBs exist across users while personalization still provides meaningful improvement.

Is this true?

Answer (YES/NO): NO